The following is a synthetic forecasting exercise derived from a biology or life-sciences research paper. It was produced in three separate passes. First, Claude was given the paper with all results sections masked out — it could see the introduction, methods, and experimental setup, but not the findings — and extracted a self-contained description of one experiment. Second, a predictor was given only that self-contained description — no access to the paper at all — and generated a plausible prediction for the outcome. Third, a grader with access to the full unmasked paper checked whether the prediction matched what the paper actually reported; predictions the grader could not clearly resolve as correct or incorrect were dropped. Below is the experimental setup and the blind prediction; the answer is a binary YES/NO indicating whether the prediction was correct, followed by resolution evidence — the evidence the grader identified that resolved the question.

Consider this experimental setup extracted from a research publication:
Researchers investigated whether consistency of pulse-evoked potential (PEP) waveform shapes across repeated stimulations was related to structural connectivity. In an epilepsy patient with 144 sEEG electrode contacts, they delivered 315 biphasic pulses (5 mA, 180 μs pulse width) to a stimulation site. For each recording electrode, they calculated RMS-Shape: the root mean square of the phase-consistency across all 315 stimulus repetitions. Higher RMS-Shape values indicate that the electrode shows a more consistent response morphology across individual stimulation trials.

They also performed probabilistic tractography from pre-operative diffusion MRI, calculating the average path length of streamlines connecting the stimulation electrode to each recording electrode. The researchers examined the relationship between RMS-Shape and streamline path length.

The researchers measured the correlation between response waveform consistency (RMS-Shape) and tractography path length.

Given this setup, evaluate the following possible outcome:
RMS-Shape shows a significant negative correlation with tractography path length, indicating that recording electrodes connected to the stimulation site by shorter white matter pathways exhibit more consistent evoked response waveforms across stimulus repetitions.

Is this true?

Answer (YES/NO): YES